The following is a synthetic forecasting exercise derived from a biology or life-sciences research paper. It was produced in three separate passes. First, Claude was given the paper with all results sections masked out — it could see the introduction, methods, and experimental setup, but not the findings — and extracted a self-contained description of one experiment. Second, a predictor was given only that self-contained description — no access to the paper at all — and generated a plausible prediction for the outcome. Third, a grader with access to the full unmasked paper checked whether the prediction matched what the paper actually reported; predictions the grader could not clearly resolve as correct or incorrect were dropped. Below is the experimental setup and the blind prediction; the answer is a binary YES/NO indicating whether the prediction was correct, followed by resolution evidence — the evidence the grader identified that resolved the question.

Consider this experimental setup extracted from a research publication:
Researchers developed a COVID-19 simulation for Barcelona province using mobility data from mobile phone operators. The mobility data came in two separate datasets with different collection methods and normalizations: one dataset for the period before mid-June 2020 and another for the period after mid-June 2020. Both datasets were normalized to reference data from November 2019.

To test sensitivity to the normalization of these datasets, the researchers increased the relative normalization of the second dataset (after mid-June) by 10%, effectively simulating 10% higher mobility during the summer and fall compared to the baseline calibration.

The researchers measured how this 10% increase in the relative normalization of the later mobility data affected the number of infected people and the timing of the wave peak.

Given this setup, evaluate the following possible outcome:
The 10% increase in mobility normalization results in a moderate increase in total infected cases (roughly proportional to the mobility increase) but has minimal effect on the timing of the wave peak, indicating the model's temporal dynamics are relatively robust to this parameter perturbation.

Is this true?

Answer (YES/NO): NO